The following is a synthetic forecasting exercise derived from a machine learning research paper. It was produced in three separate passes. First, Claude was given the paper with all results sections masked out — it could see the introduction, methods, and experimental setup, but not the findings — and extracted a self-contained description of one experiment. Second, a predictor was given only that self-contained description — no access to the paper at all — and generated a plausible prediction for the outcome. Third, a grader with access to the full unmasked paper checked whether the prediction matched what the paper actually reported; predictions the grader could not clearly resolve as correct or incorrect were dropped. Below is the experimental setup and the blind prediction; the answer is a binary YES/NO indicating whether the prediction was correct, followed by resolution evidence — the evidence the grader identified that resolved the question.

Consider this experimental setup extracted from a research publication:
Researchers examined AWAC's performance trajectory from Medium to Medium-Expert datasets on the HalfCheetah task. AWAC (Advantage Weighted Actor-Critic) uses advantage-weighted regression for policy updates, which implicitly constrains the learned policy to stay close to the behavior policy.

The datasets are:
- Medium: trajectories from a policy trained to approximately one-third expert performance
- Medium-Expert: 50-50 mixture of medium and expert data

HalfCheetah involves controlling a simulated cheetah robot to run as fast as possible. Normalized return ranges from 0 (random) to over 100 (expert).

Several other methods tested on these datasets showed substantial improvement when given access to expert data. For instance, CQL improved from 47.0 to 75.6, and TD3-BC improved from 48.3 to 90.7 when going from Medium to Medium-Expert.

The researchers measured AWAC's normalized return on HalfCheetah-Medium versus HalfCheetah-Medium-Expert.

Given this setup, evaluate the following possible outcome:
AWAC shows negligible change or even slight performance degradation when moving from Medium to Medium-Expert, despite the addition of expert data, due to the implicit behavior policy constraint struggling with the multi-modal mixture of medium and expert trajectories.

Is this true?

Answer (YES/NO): NO